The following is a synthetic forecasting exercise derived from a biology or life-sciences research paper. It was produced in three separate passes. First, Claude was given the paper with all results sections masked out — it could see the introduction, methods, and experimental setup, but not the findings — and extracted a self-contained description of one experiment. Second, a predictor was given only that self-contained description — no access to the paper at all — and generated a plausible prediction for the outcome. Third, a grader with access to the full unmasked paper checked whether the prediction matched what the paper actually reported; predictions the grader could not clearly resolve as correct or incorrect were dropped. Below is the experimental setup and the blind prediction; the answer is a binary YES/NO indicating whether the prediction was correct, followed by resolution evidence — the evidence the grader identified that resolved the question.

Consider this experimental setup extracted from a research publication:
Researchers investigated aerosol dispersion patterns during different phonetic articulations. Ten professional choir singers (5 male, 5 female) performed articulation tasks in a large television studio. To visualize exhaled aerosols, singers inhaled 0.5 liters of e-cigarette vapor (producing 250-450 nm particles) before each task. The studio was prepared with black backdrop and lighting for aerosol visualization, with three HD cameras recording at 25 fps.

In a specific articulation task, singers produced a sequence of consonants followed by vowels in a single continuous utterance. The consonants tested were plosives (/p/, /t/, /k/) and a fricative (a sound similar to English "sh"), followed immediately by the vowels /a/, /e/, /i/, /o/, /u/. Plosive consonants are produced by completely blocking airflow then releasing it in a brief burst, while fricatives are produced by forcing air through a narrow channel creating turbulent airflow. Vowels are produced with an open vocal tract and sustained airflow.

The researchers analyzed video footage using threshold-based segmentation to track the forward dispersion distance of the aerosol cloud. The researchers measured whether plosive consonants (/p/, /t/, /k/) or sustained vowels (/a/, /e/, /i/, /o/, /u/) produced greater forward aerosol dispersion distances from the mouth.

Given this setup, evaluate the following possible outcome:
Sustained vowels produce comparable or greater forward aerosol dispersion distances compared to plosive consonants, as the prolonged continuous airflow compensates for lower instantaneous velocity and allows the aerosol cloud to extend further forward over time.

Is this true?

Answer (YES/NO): NO